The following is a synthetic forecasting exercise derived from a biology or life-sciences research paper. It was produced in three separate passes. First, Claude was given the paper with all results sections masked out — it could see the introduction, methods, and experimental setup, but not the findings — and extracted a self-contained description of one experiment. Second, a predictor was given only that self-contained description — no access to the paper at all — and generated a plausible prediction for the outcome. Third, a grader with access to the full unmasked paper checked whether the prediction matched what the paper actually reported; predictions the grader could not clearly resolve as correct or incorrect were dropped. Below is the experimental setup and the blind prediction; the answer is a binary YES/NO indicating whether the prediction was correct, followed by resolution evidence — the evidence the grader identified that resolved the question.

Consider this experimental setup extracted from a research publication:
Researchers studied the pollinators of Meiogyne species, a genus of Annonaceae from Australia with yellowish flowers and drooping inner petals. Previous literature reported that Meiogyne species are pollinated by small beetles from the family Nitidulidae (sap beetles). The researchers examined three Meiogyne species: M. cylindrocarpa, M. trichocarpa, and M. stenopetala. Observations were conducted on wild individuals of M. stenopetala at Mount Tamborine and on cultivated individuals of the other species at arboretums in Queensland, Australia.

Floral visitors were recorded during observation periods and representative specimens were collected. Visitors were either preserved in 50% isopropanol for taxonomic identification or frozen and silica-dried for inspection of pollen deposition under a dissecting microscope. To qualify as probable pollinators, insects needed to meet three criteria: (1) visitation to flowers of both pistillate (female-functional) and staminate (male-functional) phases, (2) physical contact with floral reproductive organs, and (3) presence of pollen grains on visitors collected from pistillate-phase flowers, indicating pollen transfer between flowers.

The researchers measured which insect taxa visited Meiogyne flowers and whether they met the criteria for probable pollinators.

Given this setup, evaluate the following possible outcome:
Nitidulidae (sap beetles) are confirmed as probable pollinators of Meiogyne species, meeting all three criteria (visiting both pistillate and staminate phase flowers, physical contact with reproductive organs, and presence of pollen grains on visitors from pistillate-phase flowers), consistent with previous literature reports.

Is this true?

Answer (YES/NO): YES